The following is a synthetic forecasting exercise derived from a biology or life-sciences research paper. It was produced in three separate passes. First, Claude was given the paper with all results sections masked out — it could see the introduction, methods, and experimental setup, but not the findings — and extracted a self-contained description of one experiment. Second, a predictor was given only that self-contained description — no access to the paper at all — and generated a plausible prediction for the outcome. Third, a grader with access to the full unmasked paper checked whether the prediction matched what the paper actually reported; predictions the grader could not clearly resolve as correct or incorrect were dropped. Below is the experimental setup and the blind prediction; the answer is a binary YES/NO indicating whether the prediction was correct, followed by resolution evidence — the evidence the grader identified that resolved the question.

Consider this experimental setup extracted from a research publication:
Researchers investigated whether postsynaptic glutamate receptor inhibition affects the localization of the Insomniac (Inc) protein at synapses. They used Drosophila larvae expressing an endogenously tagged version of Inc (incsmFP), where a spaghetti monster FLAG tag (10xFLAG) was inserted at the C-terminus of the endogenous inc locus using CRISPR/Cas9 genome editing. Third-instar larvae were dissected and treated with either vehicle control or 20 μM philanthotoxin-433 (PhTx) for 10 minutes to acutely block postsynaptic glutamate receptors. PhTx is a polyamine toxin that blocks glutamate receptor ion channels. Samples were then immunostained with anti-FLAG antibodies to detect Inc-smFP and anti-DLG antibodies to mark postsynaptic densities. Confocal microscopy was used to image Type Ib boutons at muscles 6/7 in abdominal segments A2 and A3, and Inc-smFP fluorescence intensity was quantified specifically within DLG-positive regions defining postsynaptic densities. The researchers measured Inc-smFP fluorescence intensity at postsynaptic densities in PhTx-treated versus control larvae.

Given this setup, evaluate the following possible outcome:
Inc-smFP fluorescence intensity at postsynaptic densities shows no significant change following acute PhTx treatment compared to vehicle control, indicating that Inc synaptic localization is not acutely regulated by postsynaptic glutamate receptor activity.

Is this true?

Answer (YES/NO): NO